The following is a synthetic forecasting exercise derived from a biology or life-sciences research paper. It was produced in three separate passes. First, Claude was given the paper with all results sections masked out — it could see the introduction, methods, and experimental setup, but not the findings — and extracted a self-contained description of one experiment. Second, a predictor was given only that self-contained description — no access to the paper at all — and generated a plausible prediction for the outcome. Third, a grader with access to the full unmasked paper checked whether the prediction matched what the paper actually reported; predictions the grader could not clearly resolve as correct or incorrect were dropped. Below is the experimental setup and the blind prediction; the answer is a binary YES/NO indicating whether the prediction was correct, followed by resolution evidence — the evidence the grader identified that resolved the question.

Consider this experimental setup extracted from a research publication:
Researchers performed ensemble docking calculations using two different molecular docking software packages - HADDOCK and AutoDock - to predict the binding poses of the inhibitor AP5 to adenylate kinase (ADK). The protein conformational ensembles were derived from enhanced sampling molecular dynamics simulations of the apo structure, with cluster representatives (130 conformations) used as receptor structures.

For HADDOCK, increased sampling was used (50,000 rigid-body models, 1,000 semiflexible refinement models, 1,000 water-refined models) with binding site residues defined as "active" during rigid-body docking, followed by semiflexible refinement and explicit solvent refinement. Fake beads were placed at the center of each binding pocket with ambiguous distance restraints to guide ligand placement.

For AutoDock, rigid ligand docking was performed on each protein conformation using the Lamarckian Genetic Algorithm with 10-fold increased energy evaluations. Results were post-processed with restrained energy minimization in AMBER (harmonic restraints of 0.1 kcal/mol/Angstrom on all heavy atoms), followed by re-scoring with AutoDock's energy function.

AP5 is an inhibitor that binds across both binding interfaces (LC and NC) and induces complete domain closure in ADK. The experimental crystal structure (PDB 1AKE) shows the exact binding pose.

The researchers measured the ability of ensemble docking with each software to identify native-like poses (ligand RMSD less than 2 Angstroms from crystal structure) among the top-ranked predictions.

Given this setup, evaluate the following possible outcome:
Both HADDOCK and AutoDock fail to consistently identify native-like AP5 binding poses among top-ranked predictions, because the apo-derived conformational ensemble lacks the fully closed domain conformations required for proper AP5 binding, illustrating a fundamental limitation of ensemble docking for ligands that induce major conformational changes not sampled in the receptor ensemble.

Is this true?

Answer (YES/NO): NO